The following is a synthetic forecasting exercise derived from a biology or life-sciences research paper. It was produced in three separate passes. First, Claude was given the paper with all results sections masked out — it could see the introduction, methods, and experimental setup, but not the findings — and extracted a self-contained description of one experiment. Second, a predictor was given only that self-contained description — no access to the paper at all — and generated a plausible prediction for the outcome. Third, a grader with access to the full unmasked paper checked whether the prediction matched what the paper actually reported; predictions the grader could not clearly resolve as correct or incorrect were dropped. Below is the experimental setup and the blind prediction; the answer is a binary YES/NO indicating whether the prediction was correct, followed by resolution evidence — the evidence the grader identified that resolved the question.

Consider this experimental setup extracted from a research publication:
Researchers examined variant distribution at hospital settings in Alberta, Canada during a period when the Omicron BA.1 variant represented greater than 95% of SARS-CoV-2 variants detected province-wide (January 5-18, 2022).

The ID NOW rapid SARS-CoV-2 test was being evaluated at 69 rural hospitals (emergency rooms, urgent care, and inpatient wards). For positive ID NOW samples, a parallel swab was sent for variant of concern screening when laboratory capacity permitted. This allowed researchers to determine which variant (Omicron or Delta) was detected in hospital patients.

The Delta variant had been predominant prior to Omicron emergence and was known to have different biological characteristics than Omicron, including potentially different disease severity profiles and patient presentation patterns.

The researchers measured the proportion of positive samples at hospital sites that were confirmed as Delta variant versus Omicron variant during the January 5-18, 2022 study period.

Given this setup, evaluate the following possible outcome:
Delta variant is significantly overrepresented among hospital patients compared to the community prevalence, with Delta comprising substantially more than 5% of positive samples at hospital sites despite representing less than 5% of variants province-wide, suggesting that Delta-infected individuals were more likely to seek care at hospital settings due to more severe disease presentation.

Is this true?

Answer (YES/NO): YES